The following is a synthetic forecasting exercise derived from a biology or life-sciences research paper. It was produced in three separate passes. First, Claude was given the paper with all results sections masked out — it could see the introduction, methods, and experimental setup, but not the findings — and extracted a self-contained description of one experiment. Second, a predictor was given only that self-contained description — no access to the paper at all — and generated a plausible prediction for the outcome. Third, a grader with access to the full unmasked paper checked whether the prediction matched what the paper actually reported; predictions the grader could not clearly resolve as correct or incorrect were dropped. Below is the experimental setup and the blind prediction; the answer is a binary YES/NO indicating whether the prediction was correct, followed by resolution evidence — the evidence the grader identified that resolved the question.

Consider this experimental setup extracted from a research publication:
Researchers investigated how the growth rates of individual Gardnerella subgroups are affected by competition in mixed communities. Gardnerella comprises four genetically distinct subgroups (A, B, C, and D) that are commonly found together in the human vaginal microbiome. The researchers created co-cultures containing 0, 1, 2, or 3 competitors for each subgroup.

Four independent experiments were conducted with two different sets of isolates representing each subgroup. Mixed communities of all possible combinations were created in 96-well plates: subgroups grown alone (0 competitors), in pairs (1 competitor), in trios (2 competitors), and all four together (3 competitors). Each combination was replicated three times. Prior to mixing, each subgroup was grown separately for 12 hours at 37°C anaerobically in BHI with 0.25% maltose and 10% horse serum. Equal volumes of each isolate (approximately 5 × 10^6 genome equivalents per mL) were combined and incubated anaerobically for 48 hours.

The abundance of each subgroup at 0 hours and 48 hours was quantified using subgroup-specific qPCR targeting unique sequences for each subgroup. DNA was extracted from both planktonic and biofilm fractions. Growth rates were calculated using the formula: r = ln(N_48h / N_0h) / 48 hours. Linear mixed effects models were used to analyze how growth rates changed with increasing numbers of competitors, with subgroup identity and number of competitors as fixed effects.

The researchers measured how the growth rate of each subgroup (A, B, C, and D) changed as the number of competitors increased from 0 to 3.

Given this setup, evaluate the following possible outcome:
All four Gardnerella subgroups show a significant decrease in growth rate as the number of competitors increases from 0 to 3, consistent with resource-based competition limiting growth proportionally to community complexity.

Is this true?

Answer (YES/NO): NO